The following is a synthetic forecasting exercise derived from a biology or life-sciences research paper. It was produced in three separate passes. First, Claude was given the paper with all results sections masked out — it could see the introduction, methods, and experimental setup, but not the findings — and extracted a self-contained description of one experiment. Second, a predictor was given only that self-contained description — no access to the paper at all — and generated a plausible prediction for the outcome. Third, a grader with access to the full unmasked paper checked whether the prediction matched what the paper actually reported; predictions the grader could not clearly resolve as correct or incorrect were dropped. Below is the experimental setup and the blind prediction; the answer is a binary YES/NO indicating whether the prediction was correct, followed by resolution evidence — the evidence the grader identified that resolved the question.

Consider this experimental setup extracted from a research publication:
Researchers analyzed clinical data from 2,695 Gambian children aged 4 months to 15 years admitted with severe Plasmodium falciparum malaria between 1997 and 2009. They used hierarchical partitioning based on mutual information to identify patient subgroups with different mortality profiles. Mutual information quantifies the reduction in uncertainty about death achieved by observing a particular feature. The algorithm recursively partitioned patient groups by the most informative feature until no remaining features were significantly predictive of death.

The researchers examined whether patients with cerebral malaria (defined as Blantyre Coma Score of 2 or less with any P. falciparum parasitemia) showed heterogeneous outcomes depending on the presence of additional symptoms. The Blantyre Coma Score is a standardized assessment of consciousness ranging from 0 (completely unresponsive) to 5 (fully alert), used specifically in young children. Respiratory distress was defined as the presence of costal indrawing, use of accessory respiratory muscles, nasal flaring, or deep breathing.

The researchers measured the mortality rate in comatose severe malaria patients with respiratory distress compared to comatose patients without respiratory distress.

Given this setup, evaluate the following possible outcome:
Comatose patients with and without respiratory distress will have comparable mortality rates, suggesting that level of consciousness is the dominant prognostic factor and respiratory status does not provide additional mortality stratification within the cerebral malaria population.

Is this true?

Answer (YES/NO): NO